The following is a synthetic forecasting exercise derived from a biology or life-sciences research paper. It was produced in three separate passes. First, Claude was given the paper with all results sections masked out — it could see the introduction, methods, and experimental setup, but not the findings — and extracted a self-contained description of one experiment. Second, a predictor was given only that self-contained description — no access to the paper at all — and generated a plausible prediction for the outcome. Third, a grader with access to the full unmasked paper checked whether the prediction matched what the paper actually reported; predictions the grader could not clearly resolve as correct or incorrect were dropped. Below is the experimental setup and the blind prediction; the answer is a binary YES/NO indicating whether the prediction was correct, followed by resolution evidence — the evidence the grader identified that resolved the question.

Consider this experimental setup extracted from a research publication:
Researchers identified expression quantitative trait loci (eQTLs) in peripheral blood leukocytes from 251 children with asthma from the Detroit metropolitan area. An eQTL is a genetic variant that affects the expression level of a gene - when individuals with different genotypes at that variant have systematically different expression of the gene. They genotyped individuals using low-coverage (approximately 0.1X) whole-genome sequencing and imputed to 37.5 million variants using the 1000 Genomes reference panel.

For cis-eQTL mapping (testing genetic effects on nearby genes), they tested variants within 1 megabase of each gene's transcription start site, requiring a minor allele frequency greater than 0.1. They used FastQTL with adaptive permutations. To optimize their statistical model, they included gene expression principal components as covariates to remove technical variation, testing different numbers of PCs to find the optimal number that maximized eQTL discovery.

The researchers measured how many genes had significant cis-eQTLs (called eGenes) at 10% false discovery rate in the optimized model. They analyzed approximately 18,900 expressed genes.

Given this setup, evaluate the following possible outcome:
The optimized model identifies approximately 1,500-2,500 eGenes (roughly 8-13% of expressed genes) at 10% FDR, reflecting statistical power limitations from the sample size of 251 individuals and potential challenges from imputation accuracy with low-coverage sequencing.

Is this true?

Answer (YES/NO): NO